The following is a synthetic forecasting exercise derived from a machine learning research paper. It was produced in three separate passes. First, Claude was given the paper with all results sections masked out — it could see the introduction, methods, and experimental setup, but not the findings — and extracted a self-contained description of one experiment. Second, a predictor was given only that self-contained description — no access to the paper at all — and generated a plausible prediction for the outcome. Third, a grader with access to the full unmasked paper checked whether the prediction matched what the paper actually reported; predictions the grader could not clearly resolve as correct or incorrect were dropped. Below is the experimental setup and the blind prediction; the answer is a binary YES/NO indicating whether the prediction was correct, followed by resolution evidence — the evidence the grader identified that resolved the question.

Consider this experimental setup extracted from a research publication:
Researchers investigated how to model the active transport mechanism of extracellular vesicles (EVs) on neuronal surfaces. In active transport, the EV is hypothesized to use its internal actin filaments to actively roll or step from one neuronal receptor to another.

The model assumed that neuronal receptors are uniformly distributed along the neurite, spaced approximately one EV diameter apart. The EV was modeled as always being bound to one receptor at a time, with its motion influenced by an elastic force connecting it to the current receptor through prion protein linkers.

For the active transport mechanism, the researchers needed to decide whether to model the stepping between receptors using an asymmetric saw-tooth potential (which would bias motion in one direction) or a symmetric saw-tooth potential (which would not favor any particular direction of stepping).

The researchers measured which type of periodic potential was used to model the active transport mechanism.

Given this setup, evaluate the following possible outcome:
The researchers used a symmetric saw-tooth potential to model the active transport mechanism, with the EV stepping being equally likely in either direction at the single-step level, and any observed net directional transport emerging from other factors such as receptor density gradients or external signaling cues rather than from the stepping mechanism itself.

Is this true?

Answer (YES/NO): YES